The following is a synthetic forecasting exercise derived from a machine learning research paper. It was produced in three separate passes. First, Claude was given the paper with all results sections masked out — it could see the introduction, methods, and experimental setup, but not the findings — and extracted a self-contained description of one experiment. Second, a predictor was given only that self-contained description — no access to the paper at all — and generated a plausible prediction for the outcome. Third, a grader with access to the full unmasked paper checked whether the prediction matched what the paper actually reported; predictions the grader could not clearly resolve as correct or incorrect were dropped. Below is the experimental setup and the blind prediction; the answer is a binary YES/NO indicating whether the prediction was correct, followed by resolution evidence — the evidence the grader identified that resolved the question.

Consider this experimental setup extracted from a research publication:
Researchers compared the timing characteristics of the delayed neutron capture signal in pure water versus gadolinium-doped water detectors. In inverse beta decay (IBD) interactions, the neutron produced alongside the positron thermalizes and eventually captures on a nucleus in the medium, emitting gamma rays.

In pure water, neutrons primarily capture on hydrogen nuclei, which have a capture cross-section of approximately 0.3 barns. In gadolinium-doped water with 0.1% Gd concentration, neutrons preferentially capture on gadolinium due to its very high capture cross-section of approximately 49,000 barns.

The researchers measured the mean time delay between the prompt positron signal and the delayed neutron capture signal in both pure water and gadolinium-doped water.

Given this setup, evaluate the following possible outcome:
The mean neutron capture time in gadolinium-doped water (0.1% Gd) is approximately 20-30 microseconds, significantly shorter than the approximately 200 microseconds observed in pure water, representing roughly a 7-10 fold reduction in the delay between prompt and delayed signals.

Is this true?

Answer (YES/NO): YES